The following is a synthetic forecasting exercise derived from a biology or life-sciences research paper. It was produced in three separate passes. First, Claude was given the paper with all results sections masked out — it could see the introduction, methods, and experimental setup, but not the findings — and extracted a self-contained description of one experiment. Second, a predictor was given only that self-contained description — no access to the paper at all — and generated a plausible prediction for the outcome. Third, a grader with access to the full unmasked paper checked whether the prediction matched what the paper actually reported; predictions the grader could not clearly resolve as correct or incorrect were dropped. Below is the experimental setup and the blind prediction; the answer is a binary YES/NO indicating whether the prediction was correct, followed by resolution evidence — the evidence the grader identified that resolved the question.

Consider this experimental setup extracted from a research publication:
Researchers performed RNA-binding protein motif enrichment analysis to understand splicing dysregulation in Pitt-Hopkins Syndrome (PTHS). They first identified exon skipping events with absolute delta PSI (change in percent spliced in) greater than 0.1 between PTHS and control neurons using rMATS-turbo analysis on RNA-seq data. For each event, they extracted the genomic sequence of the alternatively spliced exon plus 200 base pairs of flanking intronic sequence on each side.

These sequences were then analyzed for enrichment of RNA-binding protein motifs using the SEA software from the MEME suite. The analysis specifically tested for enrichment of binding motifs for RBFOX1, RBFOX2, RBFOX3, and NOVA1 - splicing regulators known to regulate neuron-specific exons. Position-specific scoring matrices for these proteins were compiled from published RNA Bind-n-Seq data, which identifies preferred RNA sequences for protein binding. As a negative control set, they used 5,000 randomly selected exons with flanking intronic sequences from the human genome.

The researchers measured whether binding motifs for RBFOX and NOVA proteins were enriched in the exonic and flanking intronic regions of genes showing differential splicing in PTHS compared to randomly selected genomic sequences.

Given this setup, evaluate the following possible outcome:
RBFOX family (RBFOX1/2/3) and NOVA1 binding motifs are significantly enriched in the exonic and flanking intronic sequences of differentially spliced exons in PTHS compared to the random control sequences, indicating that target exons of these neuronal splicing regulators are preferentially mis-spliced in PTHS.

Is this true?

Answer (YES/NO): YES